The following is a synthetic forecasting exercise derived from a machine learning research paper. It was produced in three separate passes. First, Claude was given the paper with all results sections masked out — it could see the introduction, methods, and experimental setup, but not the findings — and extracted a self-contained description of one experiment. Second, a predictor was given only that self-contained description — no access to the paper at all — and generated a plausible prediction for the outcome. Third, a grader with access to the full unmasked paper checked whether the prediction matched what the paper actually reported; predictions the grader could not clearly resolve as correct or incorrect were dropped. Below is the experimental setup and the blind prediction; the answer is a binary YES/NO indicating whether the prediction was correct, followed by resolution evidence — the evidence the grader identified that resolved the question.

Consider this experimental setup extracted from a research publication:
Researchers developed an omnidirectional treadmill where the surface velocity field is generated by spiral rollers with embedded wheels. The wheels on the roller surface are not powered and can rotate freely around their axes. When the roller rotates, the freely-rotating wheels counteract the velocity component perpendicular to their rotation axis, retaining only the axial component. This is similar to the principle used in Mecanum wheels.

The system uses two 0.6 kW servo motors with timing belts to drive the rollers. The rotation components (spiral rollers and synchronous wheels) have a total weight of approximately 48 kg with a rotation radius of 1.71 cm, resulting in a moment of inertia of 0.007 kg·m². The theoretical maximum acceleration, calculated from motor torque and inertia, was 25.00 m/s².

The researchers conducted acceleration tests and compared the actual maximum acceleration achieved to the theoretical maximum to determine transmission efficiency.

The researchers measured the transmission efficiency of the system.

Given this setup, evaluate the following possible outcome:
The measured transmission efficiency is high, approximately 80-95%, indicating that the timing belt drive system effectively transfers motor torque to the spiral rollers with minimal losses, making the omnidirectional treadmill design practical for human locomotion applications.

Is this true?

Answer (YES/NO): YES